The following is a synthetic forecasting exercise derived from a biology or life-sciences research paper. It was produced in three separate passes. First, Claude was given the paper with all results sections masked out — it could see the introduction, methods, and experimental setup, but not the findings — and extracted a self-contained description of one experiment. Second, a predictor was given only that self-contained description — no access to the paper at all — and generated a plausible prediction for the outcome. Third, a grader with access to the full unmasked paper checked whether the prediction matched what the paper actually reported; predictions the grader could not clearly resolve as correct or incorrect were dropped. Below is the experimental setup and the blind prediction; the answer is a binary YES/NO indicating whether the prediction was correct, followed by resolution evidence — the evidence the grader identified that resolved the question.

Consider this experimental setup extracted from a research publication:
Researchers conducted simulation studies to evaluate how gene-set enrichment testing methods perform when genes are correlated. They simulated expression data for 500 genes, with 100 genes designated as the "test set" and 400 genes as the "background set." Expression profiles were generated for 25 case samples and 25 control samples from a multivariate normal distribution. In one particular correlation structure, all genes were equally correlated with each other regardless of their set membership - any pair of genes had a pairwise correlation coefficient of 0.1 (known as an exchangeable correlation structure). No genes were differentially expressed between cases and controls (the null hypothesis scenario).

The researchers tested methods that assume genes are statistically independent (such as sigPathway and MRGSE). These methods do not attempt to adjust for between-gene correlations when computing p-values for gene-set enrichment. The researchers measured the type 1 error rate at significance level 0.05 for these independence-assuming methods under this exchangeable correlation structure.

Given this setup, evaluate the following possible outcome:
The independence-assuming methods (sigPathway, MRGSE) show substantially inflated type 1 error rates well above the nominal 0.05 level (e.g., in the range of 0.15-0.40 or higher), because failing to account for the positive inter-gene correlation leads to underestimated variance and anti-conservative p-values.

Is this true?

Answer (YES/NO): NO